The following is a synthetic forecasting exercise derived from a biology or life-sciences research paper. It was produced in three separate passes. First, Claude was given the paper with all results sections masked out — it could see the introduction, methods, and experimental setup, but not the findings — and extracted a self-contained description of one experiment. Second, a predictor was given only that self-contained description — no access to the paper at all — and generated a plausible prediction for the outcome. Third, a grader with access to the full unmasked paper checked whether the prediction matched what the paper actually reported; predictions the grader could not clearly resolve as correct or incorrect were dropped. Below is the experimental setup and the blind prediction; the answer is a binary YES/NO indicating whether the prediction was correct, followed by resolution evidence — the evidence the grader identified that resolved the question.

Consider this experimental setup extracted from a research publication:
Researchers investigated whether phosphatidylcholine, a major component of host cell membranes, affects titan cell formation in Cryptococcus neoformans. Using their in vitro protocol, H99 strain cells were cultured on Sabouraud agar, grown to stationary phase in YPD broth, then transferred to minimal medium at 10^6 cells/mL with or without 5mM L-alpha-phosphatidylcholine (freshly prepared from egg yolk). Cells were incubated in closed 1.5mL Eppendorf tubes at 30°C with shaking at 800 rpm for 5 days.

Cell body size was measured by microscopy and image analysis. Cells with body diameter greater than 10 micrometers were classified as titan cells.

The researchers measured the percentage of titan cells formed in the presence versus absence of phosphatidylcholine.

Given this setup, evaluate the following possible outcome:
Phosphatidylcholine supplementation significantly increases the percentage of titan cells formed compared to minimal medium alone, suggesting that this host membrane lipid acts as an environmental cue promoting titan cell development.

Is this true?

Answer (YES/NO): NO